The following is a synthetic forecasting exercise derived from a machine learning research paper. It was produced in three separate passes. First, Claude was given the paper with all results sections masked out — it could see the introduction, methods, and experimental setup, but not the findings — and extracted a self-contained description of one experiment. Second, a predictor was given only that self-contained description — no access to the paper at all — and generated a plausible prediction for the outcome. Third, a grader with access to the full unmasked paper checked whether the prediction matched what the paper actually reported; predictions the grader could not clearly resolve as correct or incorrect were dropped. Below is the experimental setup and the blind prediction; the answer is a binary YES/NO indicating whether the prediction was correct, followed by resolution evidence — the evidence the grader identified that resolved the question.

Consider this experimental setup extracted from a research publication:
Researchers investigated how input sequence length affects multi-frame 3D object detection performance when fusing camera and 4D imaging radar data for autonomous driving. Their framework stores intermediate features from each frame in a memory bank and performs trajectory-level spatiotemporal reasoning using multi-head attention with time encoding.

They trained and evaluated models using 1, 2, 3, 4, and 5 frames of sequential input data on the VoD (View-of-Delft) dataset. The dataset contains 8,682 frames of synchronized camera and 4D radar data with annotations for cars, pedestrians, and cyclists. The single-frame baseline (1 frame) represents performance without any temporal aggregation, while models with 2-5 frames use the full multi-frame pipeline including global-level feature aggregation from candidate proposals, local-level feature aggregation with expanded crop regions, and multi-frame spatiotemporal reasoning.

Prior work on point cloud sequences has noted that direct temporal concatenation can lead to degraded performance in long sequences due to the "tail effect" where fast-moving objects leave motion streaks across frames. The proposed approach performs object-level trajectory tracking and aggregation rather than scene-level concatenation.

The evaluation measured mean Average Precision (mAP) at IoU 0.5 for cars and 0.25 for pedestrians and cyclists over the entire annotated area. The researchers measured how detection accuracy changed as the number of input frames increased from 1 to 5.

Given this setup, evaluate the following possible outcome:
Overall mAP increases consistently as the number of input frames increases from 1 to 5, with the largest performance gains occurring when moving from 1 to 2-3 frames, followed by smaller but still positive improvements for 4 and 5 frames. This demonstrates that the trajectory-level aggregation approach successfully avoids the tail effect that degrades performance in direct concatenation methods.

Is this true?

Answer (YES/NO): NO